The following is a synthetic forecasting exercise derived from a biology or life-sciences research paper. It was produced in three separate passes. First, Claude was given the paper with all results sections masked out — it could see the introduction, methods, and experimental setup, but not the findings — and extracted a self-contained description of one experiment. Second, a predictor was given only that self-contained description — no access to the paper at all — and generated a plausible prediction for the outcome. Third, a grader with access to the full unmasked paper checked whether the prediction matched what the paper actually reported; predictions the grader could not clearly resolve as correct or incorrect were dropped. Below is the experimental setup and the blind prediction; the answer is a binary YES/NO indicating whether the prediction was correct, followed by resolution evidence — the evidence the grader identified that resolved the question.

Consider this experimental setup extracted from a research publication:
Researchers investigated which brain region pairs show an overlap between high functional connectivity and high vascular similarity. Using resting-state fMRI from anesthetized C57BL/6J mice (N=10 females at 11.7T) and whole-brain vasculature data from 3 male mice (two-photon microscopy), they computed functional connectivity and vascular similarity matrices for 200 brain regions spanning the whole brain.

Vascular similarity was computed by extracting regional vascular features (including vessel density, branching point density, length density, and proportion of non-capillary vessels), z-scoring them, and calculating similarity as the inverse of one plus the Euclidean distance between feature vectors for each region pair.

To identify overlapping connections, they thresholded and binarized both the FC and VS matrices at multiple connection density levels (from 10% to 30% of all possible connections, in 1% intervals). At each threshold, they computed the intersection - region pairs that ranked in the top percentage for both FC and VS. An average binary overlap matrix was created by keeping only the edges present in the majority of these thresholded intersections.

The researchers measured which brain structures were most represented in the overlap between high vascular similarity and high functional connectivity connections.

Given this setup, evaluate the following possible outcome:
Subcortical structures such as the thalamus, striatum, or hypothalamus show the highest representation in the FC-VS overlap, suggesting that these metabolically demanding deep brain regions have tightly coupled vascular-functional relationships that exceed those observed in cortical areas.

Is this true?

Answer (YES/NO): NO